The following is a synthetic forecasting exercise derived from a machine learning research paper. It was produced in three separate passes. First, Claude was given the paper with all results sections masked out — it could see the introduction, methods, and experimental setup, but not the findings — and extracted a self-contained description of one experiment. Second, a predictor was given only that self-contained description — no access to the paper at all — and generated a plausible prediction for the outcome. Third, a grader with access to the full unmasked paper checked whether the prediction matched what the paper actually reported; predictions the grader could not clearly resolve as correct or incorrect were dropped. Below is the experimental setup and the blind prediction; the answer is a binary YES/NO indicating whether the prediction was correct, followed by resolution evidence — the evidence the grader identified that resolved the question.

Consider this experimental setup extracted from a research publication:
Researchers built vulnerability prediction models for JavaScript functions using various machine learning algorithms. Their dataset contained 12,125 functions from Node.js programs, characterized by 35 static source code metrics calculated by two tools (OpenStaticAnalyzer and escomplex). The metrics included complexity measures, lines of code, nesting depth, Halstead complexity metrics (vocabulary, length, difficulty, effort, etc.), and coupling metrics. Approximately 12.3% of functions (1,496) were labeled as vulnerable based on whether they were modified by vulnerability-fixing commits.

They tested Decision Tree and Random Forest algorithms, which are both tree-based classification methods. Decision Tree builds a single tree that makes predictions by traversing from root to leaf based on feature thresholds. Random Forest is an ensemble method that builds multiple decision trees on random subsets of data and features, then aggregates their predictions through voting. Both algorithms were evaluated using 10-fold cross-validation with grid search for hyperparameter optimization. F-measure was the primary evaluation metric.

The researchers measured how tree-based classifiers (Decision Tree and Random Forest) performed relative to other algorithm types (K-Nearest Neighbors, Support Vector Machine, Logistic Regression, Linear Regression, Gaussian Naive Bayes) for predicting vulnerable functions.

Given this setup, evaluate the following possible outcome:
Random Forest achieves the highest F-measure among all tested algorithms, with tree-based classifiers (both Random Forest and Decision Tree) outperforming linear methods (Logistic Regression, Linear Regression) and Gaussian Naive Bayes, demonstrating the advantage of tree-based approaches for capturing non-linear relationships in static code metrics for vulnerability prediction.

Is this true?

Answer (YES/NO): NO